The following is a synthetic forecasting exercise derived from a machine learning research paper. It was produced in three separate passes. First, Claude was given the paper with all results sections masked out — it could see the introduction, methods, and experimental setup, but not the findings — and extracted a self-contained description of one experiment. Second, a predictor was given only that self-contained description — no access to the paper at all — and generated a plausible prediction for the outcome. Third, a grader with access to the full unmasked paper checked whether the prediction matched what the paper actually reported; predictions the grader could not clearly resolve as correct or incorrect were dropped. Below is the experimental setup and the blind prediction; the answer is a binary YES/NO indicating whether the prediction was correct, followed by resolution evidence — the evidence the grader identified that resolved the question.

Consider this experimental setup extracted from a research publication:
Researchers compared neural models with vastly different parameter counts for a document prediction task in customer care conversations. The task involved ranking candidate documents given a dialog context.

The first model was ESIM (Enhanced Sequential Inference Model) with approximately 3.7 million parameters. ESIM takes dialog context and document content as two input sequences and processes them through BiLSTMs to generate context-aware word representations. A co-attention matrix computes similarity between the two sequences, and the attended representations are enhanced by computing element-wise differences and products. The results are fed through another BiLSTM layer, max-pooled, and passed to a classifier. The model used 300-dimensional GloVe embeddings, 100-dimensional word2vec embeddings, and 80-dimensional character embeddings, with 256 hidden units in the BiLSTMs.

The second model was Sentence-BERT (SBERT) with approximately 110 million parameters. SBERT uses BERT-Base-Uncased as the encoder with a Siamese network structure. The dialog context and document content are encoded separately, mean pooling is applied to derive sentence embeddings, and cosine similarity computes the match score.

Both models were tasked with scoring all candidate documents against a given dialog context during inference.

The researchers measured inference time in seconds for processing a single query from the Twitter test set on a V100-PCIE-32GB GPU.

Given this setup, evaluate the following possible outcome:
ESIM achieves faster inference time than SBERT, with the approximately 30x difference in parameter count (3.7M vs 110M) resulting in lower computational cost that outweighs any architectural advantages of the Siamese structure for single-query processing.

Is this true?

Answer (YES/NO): NO